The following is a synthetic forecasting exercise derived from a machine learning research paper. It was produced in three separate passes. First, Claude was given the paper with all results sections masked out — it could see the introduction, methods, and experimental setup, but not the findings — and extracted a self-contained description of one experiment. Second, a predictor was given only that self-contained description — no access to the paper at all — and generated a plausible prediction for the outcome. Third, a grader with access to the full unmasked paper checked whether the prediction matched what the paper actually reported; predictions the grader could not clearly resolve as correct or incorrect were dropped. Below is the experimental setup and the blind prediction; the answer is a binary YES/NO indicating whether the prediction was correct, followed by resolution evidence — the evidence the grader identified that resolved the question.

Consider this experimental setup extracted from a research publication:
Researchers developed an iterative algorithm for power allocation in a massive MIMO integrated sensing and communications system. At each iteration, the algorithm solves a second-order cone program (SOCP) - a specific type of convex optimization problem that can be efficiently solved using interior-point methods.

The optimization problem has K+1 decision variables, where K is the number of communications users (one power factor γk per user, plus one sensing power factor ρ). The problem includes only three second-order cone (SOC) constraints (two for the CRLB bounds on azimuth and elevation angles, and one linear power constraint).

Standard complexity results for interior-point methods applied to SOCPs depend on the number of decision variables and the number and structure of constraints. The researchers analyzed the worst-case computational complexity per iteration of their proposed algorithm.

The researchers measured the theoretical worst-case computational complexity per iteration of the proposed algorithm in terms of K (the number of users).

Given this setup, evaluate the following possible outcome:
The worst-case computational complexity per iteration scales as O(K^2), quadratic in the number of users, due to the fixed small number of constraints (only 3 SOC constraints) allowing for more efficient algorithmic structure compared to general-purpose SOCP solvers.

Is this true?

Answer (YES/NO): NO